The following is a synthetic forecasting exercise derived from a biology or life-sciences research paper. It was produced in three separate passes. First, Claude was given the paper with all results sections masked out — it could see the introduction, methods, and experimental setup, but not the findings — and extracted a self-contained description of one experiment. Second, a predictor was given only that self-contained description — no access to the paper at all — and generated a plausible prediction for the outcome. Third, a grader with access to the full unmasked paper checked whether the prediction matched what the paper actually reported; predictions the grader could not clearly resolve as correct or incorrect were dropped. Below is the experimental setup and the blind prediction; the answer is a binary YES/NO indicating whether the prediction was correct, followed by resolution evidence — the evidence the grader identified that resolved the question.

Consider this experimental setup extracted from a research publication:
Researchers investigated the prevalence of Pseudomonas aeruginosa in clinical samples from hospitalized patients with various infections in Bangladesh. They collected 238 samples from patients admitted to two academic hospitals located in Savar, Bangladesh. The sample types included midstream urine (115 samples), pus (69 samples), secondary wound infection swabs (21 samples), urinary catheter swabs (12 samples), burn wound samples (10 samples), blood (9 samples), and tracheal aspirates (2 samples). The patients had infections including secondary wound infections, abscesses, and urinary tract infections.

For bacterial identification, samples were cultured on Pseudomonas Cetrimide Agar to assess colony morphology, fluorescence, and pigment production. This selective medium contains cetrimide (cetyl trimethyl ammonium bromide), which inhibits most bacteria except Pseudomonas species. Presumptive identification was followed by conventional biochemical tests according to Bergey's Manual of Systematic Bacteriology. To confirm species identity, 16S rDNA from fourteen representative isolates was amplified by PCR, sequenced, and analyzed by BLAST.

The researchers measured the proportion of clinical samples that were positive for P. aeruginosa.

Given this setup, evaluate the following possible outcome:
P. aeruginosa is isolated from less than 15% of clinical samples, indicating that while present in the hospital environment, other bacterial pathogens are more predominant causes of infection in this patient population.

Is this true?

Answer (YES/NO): NO